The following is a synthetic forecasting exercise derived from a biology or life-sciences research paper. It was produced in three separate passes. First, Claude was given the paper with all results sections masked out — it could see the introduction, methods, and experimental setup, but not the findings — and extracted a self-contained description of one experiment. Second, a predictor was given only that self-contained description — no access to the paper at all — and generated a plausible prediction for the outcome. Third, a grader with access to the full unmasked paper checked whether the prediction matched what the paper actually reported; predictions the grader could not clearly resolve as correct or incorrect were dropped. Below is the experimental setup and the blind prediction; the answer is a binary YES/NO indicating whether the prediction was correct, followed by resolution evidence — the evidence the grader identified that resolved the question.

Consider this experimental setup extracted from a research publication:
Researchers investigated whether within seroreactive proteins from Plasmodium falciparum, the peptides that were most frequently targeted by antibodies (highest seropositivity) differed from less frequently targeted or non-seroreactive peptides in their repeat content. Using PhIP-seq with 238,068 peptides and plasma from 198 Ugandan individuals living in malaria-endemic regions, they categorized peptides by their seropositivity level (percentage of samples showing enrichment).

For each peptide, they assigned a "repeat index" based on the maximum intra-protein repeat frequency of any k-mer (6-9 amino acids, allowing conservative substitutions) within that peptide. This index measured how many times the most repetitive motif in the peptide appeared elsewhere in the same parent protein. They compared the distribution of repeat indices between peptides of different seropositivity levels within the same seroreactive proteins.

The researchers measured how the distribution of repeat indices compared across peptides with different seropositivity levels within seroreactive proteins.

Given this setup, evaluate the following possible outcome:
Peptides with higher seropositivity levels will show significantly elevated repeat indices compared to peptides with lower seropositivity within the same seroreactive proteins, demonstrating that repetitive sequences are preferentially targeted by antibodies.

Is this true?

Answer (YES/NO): YES